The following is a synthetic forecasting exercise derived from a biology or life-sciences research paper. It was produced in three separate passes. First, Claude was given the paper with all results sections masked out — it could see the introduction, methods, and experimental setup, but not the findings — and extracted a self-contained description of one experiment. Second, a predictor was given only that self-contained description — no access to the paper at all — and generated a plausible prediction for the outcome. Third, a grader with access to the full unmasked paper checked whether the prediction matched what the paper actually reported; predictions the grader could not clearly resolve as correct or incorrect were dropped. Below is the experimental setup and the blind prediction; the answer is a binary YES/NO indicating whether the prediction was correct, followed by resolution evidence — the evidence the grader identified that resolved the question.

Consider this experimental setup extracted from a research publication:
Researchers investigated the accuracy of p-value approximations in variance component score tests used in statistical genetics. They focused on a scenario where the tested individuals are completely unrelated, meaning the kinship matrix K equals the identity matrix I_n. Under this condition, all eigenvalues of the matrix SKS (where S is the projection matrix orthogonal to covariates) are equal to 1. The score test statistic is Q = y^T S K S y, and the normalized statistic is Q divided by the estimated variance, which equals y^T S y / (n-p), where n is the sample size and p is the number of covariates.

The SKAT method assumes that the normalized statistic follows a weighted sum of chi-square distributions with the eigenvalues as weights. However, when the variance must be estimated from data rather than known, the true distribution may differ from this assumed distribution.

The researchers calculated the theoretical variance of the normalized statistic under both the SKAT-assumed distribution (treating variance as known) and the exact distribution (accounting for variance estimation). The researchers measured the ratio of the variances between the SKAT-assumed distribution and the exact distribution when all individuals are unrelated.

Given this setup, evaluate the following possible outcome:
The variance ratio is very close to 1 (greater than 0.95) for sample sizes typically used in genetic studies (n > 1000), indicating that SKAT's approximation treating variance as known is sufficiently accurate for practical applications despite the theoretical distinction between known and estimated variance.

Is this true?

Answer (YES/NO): NO